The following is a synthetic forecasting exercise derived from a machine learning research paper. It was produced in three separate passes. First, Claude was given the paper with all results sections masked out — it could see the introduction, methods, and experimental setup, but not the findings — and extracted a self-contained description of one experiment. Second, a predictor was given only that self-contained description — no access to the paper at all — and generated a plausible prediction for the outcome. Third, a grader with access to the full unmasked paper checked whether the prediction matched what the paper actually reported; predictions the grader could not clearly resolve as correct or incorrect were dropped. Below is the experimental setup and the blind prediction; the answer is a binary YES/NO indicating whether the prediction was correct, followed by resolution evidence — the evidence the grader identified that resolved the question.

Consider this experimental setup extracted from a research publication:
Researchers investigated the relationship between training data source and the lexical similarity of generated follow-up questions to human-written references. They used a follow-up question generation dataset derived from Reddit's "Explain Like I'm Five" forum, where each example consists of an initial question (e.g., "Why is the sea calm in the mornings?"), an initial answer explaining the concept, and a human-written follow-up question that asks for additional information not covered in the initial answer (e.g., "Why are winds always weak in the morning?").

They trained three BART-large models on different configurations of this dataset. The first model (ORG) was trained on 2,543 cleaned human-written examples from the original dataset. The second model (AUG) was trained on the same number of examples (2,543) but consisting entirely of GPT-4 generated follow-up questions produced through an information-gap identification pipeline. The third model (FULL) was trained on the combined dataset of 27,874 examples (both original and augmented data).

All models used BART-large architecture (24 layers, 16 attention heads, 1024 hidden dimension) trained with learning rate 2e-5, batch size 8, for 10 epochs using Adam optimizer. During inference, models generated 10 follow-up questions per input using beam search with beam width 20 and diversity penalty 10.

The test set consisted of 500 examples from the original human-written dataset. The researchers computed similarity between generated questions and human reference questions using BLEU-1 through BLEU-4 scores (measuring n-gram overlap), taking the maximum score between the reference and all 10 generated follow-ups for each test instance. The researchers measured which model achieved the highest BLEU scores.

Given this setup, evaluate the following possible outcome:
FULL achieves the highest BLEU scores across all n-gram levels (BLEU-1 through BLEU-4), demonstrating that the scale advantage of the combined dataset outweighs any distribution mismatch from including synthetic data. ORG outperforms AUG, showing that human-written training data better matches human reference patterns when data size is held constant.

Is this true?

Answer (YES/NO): NO